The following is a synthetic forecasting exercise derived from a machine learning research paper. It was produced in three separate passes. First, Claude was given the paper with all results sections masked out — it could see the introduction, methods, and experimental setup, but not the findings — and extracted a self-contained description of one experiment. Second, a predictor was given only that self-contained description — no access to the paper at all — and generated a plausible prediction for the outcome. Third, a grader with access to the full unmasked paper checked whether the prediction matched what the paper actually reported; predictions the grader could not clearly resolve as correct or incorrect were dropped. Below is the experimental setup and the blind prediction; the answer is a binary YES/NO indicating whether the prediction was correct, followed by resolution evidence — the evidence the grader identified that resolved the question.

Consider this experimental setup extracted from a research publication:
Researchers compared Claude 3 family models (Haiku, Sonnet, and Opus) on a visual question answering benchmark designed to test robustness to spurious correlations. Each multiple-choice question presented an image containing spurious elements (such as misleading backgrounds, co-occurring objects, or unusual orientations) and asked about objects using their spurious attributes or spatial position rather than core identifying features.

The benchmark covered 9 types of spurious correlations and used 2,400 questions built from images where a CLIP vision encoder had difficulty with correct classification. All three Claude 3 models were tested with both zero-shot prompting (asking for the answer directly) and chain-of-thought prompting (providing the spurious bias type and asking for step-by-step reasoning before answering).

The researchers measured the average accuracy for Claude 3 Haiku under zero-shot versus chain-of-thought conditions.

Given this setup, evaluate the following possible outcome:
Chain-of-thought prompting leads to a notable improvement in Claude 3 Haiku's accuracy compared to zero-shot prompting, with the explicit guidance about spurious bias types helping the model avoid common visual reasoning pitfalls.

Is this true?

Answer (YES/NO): NO